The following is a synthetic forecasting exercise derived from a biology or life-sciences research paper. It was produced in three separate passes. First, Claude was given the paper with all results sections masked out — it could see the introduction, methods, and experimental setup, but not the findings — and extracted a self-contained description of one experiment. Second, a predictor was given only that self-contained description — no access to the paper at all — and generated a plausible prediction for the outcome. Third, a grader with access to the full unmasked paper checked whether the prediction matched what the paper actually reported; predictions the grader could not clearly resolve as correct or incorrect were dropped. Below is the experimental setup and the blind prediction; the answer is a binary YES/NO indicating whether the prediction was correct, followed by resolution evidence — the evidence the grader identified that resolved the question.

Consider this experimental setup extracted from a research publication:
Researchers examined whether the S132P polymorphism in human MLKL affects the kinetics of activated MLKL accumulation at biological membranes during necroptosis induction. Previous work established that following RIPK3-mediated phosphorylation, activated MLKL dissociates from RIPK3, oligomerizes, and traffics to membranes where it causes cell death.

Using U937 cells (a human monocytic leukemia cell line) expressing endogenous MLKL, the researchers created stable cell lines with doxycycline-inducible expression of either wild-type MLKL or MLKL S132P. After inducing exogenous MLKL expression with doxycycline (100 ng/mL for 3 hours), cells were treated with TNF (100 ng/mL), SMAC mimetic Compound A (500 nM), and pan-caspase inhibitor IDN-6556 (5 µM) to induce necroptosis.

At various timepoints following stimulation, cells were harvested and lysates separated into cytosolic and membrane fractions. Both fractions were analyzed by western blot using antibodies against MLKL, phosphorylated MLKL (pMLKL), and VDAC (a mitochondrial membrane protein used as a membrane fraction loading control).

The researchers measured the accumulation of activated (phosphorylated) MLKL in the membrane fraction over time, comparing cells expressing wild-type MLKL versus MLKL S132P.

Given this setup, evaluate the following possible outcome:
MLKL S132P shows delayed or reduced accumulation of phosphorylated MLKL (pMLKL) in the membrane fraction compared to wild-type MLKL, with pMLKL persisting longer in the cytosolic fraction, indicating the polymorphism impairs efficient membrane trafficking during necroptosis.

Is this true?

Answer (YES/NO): NO